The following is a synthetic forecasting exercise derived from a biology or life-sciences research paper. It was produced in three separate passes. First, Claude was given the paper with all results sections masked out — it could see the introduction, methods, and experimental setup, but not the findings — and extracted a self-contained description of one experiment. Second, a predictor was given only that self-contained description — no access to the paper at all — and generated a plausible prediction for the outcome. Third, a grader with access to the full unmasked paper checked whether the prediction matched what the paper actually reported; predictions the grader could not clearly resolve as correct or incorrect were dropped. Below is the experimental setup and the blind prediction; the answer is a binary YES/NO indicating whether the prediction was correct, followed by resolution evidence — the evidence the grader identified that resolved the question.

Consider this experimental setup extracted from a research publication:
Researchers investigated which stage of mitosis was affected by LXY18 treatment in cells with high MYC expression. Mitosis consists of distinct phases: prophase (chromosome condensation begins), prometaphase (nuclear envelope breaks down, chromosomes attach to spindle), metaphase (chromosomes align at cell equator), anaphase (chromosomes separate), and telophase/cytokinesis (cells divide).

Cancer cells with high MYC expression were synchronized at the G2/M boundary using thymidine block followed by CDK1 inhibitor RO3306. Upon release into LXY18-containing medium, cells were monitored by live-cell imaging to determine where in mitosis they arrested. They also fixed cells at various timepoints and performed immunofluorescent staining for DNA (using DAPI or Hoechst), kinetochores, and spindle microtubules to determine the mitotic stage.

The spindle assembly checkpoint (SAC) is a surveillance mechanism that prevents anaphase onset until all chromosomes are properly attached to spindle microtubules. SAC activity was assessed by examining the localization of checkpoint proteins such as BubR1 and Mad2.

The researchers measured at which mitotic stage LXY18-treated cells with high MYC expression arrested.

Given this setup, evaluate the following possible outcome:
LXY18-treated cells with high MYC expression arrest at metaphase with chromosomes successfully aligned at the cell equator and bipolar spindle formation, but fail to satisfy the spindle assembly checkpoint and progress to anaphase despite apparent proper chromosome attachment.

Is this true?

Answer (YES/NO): NO